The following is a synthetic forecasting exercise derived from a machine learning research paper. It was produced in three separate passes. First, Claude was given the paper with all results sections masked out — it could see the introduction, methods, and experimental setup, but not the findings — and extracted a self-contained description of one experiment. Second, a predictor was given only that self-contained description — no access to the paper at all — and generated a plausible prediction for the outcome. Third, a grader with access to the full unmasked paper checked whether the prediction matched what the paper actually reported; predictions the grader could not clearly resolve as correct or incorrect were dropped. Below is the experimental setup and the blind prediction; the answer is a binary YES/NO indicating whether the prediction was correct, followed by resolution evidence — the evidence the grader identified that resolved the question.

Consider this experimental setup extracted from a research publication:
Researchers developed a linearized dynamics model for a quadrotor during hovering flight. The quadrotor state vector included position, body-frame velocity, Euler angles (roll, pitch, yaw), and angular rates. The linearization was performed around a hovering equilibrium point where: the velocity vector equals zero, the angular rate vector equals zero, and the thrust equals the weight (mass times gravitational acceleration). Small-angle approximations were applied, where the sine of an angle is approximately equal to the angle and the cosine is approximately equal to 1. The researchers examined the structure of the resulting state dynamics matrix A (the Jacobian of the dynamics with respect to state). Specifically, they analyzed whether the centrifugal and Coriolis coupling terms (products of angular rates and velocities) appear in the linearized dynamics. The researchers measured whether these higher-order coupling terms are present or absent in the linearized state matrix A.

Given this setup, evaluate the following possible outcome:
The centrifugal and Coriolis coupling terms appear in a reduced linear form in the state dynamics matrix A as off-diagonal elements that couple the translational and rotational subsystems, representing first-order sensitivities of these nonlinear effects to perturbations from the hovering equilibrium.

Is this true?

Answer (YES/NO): NO